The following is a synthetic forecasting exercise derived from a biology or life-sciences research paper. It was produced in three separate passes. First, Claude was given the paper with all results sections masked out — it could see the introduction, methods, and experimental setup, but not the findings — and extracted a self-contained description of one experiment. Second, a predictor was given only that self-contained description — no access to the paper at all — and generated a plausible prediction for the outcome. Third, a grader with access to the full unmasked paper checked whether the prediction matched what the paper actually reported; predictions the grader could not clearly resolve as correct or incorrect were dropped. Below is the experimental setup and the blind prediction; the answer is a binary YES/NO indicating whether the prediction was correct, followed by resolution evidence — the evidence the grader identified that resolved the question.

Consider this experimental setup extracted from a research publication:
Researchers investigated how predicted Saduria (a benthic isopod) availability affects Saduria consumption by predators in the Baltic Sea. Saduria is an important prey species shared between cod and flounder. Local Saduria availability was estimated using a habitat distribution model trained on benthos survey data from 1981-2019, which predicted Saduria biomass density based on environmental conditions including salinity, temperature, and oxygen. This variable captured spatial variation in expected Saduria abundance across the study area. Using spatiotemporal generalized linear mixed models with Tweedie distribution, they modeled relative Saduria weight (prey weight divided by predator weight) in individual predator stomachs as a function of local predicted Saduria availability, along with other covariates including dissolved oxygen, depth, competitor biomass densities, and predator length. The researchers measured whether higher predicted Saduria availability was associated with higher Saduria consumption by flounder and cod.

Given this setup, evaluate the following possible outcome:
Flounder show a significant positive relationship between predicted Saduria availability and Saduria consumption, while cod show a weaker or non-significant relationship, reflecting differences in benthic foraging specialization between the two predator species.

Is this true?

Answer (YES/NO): NO